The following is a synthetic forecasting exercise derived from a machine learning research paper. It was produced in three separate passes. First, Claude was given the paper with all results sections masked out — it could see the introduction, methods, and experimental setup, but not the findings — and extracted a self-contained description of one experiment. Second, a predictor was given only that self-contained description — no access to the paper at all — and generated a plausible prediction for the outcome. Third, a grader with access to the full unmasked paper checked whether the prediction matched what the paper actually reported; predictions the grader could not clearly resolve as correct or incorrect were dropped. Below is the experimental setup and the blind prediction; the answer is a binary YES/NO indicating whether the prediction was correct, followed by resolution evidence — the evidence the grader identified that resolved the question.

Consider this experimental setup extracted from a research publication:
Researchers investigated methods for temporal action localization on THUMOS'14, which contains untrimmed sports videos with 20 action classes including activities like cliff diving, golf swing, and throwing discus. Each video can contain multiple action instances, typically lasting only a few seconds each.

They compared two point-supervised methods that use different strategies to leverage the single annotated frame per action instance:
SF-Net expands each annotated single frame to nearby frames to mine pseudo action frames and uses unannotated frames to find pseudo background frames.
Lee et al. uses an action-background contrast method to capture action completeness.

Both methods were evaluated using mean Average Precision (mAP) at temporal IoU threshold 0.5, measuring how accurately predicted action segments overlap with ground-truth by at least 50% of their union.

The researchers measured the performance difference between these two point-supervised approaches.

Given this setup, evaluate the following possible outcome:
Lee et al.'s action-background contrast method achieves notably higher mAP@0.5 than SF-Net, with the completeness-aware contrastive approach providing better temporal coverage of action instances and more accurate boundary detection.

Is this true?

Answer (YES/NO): YES